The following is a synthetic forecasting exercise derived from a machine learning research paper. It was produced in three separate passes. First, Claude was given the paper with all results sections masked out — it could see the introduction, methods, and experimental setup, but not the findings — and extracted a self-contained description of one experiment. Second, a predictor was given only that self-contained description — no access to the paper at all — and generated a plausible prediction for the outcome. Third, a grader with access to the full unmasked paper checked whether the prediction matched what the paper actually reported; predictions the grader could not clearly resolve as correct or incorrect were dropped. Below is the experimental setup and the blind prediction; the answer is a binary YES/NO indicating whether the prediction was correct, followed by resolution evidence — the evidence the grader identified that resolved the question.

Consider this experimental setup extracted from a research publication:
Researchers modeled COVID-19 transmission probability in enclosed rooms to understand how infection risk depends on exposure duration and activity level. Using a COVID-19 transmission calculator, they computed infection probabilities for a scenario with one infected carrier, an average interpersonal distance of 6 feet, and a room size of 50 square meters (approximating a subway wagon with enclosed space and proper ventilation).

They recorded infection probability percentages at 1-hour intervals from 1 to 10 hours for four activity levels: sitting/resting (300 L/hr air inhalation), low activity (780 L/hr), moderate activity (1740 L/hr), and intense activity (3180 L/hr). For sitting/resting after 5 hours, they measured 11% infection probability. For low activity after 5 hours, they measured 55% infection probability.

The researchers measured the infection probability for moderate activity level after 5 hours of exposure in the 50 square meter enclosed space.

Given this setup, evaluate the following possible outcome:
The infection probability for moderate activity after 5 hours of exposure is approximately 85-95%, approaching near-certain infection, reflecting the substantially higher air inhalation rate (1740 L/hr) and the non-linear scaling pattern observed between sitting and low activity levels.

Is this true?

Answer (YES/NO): YES